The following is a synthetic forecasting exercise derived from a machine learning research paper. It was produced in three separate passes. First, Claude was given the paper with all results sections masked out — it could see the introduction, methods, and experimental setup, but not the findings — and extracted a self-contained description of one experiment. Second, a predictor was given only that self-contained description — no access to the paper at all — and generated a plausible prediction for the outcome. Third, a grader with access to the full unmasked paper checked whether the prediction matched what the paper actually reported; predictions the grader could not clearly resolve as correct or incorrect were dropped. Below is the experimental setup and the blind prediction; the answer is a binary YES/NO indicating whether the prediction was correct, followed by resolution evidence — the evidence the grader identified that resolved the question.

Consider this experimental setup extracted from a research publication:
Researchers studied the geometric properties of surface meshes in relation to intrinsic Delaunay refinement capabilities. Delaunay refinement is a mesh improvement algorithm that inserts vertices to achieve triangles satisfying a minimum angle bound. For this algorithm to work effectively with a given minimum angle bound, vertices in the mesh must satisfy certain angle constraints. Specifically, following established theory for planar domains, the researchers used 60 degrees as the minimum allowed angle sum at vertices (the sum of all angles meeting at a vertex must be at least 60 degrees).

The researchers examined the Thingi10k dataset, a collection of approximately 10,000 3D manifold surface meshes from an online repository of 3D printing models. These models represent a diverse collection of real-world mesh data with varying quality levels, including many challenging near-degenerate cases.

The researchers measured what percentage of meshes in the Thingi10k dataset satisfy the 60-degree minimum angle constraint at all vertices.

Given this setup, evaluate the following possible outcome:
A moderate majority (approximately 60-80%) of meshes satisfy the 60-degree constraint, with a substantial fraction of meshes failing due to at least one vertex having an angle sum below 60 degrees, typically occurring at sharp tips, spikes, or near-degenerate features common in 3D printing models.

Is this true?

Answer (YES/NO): NO